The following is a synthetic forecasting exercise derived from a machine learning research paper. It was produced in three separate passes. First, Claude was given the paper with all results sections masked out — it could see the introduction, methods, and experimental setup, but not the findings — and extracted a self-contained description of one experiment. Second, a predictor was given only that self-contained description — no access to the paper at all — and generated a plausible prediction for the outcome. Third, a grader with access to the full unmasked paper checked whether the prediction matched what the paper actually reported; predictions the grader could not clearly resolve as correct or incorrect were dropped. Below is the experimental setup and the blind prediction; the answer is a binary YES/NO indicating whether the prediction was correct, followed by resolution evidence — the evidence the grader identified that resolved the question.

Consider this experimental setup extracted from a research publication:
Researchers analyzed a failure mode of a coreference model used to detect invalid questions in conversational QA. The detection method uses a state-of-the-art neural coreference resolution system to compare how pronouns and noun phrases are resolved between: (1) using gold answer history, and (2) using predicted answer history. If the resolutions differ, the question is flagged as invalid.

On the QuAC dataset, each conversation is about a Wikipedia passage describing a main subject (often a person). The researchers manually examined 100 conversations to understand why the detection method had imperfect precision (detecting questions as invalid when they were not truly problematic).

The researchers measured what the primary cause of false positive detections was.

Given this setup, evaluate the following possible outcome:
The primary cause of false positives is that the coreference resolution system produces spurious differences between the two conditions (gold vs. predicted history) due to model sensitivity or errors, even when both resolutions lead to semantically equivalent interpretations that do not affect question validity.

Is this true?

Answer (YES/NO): NO